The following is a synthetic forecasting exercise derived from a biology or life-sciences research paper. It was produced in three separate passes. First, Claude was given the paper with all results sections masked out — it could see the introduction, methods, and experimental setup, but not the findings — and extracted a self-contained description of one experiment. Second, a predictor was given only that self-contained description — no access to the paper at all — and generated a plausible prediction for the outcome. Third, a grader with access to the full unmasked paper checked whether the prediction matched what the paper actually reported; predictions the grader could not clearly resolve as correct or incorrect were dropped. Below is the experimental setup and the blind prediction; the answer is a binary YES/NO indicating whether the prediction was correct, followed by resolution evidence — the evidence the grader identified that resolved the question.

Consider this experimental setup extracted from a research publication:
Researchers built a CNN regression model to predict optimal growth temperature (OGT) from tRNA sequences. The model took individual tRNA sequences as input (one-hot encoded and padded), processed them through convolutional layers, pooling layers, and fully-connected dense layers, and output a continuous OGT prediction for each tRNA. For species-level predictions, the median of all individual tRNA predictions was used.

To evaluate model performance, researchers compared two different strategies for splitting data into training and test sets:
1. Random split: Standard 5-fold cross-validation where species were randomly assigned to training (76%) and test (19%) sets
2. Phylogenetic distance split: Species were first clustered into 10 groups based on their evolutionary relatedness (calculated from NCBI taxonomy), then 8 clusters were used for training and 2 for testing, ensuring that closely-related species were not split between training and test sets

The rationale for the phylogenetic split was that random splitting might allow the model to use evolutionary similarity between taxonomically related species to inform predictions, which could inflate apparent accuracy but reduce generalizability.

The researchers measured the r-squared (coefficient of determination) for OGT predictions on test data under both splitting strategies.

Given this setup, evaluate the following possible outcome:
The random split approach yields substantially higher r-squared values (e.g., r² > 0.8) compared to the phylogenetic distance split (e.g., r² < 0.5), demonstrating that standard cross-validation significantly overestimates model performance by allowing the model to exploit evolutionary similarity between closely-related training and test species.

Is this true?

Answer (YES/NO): NO